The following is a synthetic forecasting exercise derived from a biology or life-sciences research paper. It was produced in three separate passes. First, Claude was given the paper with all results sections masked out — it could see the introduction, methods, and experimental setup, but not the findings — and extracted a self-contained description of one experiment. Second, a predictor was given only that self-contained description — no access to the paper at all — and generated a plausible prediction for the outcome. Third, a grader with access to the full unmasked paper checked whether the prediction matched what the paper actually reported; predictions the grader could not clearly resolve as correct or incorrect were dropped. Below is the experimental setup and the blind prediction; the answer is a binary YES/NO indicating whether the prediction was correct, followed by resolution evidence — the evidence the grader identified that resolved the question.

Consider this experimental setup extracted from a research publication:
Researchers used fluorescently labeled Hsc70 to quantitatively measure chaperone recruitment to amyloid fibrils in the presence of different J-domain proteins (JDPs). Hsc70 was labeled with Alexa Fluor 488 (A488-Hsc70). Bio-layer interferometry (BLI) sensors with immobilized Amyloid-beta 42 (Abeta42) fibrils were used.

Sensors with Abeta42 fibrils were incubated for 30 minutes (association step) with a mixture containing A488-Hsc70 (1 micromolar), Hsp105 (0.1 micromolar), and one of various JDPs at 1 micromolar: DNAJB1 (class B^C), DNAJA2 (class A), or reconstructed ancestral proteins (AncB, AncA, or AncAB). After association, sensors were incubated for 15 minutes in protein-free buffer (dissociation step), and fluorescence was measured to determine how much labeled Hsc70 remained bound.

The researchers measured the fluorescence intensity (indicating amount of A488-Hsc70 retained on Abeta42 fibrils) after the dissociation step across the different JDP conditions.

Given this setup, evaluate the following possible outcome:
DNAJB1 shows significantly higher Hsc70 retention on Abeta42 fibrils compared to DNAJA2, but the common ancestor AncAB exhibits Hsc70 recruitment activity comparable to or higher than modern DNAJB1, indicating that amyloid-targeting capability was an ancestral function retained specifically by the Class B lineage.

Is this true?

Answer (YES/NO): NO